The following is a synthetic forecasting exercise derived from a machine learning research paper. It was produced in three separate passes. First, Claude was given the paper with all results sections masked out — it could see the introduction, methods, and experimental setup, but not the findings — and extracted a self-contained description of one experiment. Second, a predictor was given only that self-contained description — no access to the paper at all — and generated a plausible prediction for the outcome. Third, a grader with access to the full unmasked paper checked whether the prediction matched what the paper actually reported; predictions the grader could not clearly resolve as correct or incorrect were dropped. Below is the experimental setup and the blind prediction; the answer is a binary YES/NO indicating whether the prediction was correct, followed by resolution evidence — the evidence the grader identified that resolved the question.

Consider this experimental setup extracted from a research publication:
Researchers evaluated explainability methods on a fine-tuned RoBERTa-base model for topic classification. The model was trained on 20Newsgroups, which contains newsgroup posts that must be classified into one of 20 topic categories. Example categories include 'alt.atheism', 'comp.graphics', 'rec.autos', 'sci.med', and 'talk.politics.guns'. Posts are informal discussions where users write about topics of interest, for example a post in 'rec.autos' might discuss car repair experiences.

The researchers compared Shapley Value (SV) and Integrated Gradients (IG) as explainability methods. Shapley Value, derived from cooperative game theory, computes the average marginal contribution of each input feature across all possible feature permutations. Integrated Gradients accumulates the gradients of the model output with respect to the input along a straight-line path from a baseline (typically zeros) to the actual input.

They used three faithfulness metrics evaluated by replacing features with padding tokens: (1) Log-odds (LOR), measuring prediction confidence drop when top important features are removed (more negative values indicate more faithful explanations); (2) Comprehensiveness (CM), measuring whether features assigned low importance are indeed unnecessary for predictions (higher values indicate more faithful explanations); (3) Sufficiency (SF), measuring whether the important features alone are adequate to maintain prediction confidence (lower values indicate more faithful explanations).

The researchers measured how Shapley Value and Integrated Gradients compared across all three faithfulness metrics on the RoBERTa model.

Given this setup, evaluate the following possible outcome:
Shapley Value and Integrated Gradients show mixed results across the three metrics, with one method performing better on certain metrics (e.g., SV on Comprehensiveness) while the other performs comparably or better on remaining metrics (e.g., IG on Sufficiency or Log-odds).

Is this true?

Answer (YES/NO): NO